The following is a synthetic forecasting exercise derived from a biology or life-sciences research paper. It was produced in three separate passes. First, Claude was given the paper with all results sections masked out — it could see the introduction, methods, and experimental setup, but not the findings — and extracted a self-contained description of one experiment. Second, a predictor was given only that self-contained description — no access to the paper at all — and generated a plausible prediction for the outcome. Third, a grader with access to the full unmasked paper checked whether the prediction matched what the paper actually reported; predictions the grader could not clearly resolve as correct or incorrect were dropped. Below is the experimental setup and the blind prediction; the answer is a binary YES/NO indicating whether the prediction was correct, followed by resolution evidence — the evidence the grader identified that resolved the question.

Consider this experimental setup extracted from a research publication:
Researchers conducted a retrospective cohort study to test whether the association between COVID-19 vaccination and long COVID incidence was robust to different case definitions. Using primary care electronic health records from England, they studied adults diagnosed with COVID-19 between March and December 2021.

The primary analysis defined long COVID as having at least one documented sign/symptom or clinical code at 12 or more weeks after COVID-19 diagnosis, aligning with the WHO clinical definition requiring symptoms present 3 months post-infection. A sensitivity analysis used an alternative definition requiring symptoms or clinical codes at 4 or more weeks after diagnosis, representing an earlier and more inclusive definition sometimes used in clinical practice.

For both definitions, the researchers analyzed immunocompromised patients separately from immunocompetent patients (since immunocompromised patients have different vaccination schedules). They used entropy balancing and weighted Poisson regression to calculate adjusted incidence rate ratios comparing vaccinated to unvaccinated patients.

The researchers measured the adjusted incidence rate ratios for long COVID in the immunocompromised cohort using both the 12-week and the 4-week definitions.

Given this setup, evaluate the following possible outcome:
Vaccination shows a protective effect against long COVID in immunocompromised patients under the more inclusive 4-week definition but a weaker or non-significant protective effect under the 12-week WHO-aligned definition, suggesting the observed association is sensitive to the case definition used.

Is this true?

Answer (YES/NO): NO